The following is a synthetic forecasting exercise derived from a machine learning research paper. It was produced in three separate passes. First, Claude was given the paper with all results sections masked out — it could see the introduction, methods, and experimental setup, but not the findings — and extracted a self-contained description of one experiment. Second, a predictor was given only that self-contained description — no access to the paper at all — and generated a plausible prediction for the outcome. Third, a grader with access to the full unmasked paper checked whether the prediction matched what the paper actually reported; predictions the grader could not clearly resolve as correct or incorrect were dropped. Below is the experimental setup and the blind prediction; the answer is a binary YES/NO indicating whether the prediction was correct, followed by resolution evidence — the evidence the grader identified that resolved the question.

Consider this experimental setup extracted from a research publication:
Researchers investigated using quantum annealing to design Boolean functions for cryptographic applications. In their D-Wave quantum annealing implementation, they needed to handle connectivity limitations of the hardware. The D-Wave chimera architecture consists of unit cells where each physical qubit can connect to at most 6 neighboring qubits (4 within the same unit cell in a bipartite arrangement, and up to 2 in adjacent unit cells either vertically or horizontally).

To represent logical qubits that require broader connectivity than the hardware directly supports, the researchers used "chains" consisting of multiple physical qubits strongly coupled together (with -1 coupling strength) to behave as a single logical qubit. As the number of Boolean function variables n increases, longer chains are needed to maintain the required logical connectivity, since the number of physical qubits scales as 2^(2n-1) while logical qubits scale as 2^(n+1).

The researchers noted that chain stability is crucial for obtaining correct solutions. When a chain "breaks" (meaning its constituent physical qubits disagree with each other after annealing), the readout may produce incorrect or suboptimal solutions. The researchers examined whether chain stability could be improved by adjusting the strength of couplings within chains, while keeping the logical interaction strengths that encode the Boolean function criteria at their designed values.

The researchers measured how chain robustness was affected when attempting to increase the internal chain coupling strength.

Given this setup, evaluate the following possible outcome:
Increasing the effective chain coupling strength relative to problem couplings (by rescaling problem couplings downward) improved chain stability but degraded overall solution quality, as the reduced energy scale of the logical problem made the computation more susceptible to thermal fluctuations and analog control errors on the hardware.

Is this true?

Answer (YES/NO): NO